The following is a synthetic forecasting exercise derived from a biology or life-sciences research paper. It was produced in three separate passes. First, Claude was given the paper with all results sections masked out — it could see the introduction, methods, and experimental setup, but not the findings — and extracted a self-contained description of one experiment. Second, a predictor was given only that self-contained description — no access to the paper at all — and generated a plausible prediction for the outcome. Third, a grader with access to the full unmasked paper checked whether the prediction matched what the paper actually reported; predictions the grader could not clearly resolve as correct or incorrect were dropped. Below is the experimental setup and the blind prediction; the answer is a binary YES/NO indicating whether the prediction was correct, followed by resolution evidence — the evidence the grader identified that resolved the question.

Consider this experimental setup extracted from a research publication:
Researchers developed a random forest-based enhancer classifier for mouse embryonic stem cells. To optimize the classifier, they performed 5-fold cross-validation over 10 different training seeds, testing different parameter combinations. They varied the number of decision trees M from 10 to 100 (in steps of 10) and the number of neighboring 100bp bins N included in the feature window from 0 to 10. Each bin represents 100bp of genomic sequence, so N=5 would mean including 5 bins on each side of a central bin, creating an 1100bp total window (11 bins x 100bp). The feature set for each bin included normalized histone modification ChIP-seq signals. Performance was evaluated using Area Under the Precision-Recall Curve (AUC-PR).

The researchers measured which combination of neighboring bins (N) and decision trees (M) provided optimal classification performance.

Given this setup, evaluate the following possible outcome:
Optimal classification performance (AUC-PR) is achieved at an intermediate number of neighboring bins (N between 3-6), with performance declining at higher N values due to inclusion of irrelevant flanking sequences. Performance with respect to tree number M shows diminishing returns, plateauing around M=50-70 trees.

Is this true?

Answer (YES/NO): YES